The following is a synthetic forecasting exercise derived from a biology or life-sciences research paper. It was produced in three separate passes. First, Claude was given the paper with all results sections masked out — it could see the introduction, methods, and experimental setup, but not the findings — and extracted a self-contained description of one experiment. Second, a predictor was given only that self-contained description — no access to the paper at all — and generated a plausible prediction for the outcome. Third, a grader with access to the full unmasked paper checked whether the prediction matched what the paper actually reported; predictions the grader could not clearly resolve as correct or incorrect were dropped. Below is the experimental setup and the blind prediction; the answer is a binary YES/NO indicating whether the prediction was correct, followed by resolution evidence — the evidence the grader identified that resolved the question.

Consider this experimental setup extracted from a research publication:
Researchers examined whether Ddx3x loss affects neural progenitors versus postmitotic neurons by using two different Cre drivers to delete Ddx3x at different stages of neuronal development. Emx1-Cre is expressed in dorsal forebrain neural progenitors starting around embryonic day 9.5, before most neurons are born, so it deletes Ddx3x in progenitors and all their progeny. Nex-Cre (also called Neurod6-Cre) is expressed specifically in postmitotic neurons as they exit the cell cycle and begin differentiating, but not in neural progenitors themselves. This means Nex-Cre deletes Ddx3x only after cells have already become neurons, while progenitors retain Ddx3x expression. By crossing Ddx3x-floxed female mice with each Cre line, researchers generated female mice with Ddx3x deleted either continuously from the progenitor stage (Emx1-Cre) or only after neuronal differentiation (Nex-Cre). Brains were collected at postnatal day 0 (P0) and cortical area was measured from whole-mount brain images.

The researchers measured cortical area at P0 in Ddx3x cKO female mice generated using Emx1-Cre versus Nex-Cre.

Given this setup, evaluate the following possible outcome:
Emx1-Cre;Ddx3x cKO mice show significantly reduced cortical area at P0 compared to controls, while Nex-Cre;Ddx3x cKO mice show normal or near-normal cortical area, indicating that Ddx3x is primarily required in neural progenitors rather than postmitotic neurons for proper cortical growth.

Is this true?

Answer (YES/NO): YES